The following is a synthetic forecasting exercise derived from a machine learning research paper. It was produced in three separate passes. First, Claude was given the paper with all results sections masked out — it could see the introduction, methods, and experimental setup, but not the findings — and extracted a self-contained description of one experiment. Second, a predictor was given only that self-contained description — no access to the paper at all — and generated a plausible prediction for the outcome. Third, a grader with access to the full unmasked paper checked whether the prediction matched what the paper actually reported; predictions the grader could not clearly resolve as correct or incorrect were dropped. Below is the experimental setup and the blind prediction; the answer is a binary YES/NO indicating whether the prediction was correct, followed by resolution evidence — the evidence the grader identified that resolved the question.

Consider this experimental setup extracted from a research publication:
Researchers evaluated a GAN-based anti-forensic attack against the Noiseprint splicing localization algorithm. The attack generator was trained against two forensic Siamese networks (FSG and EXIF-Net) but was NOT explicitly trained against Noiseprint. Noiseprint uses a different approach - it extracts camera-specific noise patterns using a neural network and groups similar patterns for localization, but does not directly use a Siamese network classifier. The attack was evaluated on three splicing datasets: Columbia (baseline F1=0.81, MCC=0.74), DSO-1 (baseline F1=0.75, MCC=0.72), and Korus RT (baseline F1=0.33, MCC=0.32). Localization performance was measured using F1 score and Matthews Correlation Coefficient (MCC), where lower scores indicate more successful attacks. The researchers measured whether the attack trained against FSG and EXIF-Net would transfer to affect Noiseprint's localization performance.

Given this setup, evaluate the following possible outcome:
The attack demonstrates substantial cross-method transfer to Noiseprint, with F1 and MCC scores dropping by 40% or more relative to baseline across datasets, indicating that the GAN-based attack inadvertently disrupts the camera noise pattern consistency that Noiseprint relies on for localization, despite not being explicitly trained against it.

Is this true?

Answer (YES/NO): NO